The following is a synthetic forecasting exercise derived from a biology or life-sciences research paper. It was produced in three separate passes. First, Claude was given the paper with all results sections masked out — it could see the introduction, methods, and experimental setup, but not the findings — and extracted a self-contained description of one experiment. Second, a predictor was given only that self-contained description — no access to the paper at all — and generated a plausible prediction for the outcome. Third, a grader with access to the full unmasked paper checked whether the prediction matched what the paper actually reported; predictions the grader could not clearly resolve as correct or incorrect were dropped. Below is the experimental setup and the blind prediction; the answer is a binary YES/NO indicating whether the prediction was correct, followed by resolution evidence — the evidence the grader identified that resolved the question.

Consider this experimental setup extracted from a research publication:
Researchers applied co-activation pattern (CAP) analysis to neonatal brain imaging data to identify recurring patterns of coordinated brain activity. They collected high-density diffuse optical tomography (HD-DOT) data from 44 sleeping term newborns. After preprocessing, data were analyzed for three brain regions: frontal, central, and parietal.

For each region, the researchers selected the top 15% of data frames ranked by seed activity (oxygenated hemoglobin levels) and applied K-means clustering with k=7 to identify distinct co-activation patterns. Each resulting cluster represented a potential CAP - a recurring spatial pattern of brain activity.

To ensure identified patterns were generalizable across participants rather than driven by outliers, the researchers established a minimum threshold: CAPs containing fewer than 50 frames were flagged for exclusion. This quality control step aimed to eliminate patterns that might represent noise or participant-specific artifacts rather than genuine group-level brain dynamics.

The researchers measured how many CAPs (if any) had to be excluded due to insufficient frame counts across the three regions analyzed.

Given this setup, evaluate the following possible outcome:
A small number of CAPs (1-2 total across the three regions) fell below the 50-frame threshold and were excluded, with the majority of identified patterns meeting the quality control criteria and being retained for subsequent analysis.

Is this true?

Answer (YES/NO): YES